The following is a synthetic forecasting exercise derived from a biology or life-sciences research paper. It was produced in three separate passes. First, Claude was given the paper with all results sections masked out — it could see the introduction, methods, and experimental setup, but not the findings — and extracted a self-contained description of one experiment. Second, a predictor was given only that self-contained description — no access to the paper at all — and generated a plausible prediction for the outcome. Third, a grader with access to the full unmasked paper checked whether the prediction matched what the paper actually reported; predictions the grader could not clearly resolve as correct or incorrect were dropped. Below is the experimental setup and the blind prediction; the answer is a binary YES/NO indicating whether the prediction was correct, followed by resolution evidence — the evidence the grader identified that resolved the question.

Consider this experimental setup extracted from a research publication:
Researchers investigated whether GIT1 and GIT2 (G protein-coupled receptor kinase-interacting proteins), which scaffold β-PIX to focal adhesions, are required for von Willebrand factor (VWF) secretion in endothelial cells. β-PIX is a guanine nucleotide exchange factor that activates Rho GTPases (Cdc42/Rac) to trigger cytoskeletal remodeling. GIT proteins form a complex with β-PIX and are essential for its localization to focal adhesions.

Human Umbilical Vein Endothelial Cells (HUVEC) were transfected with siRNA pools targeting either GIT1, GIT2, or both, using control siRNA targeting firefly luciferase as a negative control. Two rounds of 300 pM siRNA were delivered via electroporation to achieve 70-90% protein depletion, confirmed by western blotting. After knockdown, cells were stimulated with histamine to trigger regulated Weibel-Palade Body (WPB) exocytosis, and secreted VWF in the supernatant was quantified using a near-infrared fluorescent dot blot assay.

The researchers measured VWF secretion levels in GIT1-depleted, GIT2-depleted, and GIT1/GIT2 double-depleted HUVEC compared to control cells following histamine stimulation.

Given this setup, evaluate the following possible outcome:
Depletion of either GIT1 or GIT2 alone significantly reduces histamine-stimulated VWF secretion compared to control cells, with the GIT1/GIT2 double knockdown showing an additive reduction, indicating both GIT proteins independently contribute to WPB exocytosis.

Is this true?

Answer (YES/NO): NO